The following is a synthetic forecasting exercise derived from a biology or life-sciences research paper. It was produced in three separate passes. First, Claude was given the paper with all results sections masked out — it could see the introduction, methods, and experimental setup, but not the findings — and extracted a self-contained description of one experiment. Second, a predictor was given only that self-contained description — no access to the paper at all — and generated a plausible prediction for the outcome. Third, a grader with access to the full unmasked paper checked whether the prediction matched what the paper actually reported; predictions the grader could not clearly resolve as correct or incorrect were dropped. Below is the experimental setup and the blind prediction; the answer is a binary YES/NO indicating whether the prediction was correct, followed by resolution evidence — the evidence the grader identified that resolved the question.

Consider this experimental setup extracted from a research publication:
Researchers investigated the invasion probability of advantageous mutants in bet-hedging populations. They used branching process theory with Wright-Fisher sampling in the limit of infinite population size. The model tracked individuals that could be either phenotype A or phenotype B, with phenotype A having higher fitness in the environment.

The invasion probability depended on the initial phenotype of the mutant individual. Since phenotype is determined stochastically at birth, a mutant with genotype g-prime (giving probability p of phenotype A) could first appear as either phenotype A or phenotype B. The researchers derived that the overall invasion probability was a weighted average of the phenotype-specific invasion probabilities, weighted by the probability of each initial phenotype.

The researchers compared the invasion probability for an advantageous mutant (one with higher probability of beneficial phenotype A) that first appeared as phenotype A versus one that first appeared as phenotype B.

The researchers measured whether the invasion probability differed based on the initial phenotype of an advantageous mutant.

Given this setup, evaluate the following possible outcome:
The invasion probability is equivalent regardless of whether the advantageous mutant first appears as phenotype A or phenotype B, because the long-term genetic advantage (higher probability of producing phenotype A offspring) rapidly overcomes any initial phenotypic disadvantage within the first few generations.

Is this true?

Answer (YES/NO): NO